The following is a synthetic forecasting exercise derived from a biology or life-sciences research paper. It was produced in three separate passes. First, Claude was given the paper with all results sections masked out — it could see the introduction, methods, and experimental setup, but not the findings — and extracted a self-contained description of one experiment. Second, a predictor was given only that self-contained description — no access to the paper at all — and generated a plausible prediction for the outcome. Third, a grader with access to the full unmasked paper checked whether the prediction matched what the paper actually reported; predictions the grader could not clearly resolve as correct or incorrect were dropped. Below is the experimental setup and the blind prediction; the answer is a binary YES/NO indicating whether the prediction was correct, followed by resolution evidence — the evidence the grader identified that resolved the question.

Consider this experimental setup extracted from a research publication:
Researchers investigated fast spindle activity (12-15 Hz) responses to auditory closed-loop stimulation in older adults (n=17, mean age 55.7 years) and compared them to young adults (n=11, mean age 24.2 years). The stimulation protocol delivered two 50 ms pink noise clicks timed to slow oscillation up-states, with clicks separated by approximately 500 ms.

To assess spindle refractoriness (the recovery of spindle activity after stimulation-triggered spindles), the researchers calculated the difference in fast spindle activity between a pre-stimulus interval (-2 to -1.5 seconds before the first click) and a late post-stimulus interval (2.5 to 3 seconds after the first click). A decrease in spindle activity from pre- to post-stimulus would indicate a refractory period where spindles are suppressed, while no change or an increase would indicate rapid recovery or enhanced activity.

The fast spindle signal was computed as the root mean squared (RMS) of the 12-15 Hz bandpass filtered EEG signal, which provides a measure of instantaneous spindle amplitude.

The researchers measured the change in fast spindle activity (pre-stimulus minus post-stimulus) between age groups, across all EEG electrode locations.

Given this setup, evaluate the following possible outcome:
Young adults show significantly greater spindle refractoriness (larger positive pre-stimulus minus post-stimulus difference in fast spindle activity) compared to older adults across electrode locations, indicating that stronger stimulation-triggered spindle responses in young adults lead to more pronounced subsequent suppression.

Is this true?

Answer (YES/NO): NO